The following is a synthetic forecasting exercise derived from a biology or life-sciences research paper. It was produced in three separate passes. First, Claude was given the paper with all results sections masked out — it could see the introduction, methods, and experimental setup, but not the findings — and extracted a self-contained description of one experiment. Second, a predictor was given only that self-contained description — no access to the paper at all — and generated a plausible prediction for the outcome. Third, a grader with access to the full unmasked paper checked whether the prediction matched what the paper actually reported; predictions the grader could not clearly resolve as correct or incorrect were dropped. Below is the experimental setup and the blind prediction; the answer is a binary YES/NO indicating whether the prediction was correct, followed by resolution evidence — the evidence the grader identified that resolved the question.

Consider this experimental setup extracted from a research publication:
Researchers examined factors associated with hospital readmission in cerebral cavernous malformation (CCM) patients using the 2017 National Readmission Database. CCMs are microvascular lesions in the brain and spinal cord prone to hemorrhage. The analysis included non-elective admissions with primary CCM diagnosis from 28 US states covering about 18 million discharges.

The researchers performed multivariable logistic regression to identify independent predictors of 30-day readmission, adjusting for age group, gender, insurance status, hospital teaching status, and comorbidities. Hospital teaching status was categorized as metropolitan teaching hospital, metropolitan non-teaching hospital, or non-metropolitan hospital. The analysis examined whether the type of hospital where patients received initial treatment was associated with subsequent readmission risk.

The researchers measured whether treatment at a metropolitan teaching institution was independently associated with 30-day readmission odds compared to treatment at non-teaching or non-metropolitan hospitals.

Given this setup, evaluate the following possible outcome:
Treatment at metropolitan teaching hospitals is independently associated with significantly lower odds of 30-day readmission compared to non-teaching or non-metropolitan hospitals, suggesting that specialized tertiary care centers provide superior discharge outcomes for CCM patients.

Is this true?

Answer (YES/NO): YES